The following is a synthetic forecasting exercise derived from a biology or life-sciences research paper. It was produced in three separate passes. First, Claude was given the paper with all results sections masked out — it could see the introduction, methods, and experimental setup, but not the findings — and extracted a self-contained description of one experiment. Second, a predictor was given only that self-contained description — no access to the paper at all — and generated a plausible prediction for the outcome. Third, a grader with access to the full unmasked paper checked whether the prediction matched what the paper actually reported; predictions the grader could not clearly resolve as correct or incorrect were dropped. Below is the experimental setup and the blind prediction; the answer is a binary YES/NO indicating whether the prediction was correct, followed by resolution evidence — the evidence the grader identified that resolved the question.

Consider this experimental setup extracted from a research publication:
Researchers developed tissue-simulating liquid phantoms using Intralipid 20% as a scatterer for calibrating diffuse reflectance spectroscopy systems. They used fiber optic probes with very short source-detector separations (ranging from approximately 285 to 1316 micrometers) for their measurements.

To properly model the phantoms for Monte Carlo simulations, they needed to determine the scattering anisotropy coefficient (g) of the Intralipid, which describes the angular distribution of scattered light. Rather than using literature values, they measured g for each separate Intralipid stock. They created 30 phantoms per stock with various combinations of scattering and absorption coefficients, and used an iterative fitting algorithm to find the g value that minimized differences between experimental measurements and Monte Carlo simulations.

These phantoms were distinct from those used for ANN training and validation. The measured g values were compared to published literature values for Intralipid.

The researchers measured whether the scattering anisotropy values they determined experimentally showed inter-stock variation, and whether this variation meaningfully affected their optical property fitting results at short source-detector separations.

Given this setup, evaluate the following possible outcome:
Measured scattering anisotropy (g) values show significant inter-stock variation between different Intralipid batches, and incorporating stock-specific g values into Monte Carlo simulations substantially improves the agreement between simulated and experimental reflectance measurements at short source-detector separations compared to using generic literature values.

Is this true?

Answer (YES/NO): NO